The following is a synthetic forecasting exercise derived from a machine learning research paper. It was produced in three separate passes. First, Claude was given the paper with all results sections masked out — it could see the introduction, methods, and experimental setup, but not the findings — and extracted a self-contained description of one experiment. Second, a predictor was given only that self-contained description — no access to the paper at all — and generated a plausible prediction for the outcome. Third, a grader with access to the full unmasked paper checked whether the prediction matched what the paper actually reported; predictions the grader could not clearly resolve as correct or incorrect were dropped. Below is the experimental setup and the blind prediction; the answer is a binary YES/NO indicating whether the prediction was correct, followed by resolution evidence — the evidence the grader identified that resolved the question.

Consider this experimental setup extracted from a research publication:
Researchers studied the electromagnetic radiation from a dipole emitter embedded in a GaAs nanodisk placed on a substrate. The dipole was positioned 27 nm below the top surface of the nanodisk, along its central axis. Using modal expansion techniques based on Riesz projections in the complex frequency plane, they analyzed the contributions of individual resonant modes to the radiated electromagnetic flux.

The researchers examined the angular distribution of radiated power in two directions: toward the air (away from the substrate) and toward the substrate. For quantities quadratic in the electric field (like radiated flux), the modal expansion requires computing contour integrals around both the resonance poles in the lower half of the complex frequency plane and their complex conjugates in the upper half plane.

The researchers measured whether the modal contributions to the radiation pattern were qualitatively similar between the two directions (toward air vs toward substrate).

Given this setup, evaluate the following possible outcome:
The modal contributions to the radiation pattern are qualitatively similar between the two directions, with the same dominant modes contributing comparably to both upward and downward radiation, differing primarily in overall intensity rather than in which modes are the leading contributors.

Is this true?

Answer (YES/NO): YES